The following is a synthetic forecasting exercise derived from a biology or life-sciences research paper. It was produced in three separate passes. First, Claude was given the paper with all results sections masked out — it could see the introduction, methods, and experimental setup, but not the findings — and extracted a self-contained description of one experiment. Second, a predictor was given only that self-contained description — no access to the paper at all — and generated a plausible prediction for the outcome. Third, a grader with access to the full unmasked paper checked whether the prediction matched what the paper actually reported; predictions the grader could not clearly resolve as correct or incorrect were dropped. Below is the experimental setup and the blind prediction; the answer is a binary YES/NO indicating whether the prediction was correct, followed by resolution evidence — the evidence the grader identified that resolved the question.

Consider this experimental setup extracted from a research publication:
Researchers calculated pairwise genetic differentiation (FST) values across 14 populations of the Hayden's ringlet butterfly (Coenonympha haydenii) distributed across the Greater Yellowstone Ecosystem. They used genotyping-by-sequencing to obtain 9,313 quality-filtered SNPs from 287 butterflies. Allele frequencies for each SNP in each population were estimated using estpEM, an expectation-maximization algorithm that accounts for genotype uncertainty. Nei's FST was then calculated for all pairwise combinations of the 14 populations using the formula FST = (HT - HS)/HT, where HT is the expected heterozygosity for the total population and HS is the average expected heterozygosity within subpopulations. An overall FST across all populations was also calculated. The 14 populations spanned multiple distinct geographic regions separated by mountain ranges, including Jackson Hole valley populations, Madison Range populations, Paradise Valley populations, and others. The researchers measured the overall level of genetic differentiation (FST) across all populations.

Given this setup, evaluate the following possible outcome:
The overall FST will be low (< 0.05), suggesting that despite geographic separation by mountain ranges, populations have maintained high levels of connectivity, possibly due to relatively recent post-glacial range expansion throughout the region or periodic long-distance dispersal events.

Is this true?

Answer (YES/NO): NO